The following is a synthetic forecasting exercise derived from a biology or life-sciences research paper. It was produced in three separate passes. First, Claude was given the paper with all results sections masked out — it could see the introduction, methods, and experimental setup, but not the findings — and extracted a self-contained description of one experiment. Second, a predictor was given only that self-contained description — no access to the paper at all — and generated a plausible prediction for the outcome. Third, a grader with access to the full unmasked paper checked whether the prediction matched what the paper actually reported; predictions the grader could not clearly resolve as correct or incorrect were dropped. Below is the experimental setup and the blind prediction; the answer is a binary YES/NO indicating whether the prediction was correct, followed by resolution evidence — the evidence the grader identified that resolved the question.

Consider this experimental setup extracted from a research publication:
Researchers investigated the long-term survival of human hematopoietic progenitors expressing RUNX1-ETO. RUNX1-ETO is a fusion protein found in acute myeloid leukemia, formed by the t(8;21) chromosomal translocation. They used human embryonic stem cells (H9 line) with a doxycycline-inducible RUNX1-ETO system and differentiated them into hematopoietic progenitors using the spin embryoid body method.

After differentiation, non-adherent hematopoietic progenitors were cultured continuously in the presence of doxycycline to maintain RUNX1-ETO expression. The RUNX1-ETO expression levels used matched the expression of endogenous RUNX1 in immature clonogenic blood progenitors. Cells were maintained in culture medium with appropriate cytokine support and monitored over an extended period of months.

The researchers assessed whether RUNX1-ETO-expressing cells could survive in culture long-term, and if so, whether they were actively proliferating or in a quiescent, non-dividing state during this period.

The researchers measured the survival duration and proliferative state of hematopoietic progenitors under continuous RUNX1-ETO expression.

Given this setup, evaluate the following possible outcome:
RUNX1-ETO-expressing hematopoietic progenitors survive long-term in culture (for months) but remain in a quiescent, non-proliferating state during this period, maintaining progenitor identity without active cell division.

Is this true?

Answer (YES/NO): YES